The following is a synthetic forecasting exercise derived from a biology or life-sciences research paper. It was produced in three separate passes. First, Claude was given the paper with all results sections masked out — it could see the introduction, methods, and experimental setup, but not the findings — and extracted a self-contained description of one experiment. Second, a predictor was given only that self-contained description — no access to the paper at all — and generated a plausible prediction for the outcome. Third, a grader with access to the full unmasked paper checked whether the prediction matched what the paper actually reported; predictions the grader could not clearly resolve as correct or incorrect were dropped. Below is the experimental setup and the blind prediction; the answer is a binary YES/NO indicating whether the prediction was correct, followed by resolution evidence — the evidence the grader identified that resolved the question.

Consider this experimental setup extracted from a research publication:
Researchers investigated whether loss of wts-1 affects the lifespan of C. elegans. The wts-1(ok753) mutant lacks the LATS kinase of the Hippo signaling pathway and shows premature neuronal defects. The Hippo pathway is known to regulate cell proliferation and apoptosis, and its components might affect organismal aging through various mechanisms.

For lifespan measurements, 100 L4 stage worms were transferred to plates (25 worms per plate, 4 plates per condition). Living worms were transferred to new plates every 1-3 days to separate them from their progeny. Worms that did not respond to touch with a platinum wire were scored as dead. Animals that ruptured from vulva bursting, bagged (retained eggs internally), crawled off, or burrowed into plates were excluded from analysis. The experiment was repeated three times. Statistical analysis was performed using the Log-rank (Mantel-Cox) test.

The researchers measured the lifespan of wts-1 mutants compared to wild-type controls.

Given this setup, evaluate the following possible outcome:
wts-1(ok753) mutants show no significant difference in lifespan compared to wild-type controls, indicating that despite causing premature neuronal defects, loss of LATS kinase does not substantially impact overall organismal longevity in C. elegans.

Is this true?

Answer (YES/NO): NO